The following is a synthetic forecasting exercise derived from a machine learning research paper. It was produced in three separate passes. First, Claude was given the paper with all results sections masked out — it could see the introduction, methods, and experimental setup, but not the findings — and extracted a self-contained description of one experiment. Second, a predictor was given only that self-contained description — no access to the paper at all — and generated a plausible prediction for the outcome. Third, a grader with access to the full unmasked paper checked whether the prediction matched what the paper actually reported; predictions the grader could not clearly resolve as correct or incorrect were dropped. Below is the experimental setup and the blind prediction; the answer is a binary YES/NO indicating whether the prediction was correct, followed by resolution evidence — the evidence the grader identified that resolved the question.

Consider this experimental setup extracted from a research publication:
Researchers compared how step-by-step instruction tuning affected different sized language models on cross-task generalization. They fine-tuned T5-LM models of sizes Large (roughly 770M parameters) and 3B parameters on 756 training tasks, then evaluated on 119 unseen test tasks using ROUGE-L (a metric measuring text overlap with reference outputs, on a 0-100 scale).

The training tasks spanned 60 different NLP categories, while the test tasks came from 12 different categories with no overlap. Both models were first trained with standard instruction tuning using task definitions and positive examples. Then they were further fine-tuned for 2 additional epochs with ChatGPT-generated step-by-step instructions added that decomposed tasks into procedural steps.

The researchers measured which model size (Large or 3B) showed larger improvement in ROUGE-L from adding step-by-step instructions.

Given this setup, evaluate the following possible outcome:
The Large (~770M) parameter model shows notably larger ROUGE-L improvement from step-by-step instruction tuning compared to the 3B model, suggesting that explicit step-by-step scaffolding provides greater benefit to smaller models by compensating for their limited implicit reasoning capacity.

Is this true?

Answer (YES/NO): NO